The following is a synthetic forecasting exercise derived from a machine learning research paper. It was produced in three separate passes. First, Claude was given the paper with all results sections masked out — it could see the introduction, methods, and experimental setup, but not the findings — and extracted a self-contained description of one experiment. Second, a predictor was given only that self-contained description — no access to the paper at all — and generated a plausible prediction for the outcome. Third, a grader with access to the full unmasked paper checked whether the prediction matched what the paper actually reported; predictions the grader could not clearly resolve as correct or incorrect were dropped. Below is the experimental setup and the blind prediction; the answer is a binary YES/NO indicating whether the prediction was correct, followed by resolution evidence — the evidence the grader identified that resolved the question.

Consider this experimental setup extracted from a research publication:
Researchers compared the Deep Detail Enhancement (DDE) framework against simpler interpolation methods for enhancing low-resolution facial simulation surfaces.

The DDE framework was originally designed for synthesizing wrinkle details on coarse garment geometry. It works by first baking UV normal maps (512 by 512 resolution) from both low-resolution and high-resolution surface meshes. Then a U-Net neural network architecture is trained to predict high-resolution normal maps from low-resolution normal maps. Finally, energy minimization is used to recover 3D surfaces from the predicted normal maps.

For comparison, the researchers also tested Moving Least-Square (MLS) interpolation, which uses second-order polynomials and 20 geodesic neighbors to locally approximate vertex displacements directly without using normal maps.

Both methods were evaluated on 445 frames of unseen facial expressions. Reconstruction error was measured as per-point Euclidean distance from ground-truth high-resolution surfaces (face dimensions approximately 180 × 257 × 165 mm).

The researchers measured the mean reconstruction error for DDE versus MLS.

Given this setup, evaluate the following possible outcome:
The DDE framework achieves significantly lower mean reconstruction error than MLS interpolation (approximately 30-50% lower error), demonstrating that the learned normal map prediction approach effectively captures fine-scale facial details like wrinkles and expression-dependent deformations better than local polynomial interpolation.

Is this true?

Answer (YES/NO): NO